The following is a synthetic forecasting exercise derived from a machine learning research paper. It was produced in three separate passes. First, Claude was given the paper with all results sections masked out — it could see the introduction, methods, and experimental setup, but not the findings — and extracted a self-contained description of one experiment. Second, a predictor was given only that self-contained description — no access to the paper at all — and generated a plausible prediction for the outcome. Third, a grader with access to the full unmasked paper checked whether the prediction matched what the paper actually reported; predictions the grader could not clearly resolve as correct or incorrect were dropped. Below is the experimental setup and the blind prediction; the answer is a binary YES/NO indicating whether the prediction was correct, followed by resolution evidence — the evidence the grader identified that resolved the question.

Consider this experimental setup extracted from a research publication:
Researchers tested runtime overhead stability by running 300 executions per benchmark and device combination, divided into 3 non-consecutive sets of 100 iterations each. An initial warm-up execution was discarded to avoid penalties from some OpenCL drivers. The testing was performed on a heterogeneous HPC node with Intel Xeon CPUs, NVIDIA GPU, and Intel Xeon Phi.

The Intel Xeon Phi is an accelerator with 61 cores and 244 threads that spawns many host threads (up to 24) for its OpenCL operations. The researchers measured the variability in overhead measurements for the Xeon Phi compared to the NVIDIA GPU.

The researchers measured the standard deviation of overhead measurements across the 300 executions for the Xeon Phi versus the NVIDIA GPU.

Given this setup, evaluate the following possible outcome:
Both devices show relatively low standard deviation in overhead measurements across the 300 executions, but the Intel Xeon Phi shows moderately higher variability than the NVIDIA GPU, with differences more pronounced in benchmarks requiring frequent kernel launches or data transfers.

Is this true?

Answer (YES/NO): NO